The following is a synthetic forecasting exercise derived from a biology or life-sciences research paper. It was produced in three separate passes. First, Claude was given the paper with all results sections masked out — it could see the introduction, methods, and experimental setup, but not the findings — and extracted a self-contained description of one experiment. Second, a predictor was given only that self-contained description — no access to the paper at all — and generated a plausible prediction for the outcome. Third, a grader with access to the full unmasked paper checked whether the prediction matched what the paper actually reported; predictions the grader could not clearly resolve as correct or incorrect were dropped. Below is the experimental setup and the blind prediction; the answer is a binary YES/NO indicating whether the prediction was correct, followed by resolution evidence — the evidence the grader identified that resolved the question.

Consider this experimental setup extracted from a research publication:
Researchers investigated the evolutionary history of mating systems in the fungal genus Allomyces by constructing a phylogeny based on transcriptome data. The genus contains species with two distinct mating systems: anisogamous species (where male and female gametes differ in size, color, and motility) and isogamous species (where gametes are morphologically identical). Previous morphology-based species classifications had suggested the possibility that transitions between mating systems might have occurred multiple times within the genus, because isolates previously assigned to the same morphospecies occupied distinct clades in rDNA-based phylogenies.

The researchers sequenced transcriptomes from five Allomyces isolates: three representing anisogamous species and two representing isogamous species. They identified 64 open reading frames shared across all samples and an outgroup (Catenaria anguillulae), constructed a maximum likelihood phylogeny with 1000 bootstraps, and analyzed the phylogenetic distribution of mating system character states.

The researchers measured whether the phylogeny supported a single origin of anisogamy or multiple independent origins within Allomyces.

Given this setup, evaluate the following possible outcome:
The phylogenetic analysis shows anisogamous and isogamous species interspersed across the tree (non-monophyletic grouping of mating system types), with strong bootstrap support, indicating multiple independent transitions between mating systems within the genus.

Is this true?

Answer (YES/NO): NO